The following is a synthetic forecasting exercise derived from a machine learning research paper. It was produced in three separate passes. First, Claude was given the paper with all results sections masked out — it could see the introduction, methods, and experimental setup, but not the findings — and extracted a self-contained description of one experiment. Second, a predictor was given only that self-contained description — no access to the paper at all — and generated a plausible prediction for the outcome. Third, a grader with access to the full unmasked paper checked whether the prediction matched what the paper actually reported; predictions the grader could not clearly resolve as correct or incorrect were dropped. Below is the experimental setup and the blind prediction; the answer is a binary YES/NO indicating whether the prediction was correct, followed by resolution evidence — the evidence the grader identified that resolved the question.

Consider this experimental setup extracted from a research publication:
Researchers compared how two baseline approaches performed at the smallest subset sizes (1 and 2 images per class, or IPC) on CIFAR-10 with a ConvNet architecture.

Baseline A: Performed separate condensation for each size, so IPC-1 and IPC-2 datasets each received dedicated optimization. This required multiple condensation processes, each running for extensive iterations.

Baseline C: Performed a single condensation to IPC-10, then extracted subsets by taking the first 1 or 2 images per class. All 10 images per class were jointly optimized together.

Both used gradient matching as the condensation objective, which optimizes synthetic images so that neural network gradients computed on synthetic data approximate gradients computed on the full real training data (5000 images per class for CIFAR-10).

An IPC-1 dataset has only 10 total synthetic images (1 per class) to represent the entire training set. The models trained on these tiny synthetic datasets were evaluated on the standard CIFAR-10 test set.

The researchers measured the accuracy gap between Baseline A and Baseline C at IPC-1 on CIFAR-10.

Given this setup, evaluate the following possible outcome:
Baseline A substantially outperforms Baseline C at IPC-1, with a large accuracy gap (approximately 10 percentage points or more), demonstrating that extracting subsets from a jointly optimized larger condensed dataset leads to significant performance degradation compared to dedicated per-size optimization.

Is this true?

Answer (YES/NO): YES